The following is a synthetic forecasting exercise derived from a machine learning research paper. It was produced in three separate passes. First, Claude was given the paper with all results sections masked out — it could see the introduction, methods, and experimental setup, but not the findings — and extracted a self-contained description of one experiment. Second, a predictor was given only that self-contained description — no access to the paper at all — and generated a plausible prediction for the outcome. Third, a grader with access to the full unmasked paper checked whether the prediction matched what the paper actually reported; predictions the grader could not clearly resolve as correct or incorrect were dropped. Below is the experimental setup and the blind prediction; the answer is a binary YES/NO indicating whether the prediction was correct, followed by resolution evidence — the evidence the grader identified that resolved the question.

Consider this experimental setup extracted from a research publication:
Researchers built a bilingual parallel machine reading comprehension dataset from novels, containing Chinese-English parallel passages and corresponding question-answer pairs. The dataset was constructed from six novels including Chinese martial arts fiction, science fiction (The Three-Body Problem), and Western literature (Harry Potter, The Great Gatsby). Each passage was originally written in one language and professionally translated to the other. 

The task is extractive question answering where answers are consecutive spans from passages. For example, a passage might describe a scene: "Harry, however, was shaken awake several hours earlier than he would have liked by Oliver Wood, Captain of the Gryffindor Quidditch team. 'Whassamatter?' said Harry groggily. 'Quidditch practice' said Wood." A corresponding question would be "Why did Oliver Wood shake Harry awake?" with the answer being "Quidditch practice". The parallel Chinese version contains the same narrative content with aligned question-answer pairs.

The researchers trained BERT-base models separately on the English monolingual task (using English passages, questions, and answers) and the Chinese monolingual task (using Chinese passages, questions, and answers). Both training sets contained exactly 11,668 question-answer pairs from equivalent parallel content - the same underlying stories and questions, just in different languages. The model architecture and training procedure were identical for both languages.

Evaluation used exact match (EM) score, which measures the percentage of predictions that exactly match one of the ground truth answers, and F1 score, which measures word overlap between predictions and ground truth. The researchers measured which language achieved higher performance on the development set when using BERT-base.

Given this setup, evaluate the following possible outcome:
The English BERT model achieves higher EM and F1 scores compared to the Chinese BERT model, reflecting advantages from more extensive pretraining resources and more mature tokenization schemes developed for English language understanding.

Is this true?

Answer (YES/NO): NO